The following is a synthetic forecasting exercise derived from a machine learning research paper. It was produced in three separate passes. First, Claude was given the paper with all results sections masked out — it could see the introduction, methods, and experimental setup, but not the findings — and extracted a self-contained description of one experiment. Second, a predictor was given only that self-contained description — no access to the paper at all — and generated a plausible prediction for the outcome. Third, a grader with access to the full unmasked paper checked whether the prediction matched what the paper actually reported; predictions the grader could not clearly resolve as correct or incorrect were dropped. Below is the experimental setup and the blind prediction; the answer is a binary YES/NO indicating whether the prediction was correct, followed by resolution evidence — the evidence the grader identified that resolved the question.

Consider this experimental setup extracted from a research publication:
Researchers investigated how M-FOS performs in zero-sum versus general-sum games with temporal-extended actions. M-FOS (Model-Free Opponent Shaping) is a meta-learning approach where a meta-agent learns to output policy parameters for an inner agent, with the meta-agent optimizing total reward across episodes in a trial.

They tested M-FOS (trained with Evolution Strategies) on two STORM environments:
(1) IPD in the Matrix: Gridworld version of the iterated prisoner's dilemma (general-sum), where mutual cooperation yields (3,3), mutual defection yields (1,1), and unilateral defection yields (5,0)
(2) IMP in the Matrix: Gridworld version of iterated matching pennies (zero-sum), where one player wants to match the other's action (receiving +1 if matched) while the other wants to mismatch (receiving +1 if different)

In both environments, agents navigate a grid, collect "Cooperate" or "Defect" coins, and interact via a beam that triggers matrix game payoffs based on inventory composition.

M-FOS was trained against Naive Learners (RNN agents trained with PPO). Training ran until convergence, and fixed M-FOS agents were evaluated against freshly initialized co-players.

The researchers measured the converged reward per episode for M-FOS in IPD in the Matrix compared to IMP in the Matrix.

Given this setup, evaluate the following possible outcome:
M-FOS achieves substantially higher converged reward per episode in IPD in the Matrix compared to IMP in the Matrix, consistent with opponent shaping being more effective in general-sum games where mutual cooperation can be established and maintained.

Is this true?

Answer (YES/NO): YES